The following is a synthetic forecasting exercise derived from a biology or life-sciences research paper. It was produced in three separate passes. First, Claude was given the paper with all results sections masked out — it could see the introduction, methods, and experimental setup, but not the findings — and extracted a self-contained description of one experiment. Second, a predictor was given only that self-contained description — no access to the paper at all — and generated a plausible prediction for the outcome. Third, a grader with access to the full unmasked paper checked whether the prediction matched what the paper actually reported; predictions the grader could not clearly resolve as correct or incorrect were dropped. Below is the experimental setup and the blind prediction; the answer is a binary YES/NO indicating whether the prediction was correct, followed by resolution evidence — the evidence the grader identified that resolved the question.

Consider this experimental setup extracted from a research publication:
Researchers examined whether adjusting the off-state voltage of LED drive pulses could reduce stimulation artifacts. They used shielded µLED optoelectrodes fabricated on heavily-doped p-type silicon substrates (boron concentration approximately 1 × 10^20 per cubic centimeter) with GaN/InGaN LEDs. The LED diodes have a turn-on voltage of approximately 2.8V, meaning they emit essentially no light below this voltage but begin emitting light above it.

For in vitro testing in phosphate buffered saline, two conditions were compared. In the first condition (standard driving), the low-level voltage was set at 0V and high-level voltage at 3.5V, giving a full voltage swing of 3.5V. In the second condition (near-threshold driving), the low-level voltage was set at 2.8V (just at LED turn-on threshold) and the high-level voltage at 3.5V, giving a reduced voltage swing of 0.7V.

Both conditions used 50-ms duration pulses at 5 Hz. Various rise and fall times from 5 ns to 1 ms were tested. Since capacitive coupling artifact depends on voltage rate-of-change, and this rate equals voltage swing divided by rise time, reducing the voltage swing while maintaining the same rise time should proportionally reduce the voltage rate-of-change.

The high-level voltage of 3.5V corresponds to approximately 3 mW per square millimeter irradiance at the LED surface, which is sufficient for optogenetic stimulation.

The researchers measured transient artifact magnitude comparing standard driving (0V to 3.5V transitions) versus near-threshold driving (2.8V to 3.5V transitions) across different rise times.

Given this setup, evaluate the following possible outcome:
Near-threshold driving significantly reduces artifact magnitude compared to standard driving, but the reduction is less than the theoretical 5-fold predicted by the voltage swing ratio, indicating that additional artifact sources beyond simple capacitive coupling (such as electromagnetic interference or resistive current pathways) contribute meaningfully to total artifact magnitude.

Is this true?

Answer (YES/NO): YES